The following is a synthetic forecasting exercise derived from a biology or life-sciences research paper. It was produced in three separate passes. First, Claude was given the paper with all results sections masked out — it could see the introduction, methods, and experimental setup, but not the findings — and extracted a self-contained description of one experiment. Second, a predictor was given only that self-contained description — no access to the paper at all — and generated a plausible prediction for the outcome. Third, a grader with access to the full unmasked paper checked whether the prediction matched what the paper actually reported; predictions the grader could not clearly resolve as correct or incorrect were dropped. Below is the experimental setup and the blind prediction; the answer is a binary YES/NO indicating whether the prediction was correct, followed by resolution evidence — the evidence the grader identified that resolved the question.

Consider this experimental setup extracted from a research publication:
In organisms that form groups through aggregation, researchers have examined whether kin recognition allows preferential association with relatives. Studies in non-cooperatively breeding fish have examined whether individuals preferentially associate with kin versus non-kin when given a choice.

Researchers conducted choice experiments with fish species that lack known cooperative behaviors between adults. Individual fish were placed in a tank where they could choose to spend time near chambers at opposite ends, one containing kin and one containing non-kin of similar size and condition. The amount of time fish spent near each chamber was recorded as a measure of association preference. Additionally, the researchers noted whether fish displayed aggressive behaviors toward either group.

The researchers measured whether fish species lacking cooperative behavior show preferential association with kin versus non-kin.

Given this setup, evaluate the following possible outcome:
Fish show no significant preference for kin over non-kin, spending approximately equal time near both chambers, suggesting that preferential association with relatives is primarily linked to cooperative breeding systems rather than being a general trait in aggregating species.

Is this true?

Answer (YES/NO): NO